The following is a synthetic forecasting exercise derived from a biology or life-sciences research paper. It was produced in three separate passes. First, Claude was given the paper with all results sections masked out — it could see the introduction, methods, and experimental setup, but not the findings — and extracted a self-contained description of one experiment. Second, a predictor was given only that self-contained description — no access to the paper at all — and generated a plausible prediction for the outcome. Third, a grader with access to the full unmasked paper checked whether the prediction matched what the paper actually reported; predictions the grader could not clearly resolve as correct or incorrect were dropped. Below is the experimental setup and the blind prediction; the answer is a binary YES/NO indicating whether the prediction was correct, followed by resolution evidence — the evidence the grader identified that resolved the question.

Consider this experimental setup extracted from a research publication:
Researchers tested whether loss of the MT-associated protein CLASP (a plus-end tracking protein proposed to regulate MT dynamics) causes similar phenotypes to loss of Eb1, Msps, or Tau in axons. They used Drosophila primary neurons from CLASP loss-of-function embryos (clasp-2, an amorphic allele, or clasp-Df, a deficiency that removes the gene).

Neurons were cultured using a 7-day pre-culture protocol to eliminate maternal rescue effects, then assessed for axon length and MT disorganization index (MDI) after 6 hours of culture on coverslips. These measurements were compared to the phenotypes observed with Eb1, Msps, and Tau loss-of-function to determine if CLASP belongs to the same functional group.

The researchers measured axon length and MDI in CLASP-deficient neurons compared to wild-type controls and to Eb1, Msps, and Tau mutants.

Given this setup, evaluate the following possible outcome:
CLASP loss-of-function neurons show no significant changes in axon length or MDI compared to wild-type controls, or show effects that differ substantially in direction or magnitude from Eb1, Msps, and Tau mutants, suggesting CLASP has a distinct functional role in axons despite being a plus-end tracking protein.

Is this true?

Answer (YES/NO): YES